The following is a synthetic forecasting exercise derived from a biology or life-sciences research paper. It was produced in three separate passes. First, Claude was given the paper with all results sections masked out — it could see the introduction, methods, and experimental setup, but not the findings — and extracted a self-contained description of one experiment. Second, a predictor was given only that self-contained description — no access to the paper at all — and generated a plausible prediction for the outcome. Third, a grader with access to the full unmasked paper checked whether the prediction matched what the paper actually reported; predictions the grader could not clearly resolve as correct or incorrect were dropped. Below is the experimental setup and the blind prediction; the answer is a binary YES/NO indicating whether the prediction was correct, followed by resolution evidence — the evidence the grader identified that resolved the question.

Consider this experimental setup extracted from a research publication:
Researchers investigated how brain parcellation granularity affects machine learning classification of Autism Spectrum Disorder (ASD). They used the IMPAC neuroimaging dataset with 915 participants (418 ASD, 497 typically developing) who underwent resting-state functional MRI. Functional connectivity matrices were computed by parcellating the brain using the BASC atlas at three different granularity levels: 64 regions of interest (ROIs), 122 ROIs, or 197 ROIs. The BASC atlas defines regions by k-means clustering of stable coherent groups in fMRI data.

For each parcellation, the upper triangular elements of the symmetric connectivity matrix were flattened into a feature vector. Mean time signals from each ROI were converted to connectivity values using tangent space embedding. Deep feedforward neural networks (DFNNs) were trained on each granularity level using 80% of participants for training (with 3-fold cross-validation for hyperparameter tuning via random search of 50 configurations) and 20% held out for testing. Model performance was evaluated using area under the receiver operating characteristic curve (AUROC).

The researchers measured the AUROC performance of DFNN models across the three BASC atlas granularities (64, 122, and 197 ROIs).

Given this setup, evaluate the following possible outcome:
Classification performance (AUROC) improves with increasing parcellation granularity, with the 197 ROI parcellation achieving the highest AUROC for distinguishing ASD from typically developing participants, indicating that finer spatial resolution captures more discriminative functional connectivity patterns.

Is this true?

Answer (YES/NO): NO